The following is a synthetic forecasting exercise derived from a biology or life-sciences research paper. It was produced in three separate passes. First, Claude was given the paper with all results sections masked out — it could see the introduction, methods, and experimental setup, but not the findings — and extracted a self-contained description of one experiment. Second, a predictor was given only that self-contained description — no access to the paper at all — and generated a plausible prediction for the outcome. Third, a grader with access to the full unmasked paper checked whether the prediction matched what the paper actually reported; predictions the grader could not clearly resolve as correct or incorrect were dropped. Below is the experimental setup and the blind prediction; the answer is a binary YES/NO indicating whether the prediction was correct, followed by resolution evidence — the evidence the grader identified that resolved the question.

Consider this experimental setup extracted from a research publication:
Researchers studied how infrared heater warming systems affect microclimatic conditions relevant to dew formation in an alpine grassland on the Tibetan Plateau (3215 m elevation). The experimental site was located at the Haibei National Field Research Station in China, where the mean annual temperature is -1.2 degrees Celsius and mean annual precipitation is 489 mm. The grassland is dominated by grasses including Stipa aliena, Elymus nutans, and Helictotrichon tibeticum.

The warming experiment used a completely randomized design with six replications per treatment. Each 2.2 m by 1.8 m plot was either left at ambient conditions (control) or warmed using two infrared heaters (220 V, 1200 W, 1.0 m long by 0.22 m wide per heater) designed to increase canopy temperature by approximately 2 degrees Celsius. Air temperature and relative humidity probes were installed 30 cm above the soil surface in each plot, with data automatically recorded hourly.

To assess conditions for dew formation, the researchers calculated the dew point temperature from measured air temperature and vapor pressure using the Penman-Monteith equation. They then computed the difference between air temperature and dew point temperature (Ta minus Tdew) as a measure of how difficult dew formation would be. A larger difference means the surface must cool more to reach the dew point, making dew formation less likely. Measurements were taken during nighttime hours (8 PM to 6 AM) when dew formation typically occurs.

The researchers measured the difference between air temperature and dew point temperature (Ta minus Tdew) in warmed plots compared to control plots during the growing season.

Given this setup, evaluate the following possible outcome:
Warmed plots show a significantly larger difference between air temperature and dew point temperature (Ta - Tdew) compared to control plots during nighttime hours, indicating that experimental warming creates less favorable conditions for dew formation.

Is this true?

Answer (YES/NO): YES